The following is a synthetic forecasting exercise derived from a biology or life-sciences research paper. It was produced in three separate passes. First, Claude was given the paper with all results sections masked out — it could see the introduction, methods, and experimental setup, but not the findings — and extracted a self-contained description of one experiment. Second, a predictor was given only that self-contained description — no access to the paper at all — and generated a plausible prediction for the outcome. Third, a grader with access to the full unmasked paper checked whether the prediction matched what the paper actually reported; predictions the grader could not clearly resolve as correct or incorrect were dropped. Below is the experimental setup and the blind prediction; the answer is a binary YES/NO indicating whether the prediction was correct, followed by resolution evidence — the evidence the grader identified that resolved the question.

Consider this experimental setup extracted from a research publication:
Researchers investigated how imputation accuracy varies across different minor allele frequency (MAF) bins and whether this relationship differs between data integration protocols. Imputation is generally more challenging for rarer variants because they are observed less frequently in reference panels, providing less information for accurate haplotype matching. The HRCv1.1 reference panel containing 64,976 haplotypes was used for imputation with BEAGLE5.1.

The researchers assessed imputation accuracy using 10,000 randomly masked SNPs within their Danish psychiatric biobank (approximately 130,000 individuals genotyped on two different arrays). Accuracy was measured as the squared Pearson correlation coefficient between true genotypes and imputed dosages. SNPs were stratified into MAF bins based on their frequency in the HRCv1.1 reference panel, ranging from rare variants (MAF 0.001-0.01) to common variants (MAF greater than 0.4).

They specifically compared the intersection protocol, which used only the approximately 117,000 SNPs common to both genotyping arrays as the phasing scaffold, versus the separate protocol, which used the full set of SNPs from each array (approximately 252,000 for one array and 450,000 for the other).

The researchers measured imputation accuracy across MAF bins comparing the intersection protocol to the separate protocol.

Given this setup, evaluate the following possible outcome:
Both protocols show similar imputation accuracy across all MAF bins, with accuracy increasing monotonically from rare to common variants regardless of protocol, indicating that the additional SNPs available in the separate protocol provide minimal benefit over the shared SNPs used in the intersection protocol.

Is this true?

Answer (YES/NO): NO